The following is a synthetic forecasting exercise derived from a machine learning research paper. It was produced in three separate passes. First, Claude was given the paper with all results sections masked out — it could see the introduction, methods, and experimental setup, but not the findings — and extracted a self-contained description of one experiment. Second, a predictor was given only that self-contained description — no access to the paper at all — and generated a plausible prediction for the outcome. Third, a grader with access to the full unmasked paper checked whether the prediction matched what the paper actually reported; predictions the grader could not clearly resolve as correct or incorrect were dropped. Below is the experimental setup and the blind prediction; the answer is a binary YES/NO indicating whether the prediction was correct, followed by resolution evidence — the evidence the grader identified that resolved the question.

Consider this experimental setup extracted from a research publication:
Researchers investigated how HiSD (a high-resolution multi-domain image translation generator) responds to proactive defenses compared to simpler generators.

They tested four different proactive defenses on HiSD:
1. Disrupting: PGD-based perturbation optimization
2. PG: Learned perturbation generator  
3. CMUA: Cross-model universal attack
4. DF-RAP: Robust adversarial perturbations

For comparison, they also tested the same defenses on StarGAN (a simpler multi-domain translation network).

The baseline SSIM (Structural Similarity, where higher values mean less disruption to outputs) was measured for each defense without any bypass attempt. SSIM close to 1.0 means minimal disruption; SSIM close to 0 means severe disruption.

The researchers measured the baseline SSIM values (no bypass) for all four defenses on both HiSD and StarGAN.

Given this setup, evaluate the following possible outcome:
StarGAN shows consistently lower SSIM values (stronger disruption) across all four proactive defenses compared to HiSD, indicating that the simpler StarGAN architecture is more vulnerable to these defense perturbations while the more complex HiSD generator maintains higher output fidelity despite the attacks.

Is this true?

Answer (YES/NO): YES